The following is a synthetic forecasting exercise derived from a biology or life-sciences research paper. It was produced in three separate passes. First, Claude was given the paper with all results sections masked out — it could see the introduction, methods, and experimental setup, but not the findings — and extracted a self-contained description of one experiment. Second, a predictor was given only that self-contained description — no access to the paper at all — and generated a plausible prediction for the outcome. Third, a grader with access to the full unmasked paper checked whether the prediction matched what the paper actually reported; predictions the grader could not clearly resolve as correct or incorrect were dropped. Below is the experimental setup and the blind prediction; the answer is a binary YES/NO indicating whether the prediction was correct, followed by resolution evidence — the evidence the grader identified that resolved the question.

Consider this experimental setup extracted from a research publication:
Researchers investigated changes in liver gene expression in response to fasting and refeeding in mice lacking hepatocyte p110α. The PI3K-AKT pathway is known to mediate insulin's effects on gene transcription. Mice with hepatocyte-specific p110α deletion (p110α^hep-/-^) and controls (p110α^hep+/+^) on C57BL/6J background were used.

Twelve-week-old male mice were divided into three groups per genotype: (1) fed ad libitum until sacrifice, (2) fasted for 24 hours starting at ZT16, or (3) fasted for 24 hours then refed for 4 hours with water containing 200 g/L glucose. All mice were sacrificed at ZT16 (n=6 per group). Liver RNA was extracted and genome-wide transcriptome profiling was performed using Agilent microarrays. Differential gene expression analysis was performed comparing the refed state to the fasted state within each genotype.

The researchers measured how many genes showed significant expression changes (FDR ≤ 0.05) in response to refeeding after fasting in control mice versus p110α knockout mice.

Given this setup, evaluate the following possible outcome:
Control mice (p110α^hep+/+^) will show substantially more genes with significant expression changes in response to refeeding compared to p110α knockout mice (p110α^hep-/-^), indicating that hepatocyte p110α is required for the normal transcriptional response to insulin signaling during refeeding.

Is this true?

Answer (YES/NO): YES